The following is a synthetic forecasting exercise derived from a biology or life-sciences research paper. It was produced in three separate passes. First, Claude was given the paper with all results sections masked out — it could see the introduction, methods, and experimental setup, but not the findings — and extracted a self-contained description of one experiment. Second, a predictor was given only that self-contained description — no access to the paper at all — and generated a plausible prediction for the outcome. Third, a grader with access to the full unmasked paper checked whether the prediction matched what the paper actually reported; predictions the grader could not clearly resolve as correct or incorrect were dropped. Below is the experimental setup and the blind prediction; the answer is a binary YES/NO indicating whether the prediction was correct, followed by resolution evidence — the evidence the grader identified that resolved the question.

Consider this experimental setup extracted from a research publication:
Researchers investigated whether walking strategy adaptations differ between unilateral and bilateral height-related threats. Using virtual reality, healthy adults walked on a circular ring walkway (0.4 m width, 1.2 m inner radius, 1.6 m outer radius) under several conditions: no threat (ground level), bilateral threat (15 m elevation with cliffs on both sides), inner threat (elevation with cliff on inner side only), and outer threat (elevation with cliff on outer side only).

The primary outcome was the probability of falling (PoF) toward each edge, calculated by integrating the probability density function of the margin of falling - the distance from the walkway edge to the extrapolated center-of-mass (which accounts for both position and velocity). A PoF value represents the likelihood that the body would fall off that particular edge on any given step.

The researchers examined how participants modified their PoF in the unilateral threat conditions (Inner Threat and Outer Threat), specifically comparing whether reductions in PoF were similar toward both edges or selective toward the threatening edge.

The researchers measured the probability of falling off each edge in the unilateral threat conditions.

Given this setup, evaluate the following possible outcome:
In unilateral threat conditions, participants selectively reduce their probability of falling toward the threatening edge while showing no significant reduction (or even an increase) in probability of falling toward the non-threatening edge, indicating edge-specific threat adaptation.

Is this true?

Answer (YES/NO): YES